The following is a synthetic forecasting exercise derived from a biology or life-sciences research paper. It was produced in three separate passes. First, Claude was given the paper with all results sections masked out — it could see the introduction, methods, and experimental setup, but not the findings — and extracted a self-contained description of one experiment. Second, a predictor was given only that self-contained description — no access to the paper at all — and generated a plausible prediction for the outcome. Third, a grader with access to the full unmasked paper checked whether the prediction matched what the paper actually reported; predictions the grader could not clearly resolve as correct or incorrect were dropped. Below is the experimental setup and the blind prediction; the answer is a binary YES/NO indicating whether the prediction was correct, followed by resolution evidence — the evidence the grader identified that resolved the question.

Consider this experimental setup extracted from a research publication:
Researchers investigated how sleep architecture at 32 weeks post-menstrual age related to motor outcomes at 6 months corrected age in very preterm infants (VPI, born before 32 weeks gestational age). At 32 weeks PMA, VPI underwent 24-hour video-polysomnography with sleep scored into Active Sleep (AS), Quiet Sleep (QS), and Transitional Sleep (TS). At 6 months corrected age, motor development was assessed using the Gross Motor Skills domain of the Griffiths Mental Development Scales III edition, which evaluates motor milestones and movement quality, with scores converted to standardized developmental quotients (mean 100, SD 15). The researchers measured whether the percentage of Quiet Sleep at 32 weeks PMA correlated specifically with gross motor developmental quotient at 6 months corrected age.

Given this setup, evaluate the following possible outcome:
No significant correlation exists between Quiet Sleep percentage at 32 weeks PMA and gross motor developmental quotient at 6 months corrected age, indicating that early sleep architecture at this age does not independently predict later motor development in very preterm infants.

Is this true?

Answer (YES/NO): YES